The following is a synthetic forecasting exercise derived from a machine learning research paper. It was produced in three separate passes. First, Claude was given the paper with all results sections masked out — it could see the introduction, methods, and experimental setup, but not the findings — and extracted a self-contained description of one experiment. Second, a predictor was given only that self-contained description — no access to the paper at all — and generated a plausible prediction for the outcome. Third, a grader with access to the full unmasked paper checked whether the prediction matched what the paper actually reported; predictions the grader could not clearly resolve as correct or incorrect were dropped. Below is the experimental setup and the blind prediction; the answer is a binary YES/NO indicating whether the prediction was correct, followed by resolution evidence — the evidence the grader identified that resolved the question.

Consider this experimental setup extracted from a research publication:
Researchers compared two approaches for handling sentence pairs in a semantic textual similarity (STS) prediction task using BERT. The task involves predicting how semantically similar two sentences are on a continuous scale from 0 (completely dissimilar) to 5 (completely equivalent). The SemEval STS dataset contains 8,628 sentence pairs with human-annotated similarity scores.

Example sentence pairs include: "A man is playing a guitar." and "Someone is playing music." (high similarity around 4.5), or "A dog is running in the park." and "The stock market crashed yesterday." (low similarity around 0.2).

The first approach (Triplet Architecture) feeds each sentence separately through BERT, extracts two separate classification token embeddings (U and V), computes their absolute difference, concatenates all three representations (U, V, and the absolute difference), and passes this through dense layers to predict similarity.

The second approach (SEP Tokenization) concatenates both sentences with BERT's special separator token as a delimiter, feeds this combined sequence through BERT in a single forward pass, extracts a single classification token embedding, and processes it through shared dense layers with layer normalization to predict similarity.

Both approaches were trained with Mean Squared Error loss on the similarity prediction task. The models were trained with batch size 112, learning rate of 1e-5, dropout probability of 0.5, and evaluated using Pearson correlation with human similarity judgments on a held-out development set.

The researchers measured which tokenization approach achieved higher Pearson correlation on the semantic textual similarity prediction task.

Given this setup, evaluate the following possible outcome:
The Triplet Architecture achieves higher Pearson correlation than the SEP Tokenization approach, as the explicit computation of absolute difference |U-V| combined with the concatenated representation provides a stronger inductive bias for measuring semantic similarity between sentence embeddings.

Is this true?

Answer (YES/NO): NO